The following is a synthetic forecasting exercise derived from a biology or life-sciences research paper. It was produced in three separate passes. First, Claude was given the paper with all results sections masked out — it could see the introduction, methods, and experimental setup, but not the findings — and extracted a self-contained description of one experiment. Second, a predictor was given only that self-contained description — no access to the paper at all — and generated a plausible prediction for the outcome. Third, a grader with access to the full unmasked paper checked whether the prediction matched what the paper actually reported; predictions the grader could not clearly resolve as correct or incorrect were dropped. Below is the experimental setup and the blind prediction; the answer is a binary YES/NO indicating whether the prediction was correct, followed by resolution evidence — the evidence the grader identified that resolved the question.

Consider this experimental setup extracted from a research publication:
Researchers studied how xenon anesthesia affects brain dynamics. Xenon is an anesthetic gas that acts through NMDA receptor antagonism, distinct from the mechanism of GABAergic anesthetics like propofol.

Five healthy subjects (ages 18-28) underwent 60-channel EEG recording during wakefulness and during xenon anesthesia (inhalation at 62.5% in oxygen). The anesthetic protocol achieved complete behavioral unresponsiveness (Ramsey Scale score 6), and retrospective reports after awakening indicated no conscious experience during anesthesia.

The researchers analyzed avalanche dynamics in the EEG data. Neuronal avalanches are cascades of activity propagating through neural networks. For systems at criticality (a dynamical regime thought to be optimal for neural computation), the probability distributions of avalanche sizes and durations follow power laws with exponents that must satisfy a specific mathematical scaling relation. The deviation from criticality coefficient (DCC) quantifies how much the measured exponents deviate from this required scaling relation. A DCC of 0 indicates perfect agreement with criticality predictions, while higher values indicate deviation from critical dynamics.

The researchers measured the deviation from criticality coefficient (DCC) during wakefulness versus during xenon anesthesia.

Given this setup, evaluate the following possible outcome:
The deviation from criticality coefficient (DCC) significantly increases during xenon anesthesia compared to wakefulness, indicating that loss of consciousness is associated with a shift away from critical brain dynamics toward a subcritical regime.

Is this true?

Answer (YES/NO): YES